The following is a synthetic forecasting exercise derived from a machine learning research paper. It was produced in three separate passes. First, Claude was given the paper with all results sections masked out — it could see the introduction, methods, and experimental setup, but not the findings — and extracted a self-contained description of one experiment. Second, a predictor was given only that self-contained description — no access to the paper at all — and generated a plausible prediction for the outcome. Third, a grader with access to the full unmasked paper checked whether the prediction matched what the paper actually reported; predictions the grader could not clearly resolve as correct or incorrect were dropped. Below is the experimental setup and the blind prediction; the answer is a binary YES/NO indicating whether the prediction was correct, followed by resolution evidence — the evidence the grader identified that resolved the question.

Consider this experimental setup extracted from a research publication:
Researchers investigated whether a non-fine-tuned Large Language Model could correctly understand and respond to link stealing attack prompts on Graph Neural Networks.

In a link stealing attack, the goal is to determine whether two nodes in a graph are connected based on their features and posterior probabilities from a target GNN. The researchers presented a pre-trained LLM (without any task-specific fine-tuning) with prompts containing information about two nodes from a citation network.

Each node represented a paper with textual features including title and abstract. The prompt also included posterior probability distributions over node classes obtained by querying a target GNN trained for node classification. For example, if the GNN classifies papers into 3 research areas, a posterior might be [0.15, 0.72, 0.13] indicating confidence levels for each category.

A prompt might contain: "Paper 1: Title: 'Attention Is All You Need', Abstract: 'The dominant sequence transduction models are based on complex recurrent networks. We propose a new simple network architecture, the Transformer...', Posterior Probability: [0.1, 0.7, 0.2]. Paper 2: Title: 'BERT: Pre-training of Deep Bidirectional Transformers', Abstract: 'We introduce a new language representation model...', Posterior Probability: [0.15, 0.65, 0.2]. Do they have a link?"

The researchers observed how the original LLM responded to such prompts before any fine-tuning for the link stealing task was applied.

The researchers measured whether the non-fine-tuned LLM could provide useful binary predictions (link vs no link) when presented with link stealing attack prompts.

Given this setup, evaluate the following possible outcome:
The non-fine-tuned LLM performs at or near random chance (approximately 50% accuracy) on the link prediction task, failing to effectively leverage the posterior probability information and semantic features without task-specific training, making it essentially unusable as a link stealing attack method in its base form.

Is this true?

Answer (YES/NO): YES